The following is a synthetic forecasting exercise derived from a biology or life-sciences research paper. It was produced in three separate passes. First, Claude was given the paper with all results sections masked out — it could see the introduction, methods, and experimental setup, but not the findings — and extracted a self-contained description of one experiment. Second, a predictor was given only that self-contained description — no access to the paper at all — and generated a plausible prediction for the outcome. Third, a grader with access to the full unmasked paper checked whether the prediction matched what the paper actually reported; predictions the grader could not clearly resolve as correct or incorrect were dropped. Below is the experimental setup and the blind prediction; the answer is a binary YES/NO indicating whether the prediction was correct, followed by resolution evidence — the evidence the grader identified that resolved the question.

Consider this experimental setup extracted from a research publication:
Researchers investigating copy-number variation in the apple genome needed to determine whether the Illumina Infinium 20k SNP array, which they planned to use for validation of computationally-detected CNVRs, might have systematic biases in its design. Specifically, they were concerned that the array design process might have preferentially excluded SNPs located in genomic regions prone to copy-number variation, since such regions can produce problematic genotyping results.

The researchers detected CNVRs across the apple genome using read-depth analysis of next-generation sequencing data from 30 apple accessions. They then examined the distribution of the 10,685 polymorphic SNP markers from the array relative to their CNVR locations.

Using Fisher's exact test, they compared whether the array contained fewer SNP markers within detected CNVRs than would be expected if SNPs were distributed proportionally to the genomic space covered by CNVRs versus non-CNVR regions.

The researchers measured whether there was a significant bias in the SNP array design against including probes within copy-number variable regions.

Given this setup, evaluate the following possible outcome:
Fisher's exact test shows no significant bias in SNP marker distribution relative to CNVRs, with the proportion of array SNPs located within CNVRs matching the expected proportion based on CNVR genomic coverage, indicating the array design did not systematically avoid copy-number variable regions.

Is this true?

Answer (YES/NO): NO